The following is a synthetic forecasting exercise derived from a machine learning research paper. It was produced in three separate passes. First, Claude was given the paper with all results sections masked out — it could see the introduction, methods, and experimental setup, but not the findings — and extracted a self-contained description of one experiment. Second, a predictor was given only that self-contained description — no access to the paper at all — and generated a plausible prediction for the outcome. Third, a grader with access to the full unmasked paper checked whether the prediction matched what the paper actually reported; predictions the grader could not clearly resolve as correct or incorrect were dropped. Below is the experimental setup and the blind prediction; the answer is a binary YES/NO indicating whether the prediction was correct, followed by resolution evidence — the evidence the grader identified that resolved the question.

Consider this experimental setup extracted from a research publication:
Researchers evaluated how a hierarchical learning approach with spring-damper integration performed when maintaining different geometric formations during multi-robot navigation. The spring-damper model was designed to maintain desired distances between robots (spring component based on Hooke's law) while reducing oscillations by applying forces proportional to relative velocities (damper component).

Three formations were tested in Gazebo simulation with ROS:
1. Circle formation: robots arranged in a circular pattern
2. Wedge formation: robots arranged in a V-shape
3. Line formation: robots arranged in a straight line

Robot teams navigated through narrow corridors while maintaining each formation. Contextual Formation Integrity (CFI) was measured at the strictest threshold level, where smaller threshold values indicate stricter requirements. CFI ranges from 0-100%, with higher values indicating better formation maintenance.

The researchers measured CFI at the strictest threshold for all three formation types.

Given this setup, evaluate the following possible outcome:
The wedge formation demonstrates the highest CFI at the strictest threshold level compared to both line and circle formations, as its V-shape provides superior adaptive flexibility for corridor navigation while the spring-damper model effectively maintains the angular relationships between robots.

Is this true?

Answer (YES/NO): NO